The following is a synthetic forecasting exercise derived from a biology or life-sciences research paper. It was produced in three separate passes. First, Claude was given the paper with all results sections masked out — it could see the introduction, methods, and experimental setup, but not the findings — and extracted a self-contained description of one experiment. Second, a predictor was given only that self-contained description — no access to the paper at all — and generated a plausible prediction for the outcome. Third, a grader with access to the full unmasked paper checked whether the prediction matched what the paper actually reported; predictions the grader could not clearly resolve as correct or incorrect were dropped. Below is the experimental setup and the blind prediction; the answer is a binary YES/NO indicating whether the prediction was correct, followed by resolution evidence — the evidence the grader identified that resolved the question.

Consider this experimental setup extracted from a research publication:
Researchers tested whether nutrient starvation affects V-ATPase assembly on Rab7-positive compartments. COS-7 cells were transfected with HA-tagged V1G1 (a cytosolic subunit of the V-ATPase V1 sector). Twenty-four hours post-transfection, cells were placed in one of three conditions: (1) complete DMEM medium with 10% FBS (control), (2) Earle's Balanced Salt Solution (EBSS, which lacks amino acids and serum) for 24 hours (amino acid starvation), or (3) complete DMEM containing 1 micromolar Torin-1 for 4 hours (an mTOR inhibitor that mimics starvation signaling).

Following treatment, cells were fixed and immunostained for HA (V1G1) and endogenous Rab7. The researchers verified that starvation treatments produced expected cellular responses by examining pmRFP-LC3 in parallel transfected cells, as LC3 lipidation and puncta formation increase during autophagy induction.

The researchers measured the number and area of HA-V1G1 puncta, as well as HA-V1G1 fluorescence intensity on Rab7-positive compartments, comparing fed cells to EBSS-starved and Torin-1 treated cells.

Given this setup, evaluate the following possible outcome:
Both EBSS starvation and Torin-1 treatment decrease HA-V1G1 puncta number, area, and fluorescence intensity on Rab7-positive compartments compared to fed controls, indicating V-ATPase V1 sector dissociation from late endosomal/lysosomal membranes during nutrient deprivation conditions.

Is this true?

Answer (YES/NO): NO